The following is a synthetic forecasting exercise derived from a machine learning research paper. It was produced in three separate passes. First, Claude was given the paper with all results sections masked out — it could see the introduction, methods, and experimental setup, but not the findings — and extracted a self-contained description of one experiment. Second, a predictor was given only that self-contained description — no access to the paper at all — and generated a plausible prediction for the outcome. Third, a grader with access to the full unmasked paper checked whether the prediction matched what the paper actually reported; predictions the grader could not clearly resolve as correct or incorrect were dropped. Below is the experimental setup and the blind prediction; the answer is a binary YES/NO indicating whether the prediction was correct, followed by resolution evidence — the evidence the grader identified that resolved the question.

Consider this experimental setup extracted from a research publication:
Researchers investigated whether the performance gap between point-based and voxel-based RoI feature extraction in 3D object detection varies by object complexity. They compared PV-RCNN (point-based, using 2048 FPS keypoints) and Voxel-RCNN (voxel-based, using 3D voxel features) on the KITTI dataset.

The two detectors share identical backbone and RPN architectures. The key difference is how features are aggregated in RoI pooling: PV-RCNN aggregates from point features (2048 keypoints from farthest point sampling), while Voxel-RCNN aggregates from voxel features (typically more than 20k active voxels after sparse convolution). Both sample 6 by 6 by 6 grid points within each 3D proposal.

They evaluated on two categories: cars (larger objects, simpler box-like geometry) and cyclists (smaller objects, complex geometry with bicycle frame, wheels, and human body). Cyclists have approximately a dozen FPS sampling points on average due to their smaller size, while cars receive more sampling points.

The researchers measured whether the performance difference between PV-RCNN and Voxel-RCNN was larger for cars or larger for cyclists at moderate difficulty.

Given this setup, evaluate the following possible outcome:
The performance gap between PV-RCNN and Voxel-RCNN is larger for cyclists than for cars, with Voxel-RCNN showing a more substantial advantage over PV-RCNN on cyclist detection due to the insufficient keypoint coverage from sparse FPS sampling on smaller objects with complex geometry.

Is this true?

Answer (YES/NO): NO